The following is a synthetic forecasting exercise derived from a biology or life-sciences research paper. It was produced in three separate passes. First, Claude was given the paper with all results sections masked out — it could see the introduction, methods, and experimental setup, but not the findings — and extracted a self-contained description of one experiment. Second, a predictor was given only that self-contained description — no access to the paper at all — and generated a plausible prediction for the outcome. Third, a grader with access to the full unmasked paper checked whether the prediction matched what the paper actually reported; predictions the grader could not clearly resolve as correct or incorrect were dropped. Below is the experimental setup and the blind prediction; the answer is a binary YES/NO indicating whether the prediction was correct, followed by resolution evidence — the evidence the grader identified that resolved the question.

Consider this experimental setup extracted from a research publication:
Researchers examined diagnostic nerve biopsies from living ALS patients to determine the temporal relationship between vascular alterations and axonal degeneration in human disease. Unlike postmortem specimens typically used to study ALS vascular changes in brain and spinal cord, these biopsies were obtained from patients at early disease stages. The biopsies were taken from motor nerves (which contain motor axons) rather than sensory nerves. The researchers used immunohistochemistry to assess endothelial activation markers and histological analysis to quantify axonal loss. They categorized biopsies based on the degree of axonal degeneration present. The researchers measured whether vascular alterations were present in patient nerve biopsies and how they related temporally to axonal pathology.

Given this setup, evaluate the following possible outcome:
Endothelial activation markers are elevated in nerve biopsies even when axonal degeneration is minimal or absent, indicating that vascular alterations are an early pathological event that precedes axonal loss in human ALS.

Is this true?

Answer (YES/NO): YES